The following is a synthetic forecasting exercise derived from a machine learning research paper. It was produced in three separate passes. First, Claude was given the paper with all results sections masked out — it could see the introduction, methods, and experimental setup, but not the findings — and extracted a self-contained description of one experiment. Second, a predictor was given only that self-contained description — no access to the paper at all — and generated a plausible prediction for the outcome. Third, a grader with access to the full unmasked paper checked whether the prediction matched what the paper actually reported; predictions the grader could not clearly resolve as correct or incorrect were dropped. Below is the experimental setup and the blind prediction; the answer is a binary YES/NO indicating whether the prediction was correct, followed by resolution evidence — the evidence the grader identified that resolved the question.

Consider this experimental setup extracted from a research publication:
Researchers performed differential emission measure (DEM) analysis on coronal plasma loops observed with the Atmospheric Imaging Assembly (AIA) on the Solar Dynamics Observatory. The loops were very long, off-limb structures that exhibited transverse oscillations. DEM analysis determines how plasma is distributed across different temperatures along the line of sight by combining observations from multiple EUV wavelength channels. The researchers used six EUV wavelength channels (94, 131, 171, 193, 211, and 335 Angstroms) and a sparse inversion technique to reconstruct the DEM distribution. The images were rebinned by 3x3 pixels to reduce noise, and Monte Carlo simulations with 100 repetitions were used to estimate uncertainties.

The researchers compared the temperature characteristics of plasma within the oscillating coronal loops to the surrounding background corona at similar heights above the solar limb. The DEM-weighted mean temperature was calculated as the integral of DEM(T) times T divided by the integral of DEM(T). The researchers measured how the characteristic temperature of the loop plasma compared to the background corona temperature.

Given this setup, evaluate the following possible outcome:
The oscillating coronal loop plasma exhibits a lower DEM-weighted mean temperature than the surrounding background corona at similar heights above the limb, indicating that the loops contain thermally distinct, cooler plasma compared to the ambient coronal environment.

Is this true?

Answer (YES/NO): YES